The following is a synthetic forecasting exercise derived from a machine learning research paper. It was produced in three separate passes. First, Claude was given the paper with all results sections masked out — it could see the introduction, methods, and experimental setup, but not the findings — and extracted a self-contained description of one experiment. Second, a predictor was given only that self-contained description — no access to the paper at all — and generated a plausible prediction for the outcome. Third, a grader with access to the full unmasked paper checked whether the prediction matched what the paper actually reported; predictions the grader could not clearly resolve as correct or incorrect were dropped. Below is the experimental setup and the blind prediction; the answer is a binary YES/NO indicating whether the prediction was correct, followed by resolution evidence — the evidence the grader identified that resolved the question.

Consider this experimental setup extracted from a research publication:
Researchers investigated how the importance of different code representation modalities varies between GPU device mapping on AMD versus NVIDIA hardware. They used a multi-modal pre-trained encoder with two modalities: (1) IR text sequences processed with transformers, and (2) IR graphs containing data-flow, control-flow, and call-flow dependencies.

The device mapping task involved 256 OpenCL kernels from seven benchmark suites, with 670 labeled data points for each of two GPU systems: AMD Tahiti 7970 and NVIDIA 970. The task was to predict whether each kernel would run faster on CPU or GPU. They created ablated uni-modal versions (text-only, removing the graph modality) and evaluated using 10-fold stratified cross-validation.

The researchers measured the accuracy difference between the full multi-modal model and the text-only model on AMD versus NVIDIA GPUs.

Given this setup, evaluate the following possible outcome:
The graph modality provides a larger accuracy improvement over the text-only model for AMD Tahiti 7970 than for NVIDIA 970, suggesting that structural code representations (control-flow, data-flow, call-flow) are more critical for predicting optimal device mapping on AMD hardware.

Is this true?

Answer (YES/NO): NO